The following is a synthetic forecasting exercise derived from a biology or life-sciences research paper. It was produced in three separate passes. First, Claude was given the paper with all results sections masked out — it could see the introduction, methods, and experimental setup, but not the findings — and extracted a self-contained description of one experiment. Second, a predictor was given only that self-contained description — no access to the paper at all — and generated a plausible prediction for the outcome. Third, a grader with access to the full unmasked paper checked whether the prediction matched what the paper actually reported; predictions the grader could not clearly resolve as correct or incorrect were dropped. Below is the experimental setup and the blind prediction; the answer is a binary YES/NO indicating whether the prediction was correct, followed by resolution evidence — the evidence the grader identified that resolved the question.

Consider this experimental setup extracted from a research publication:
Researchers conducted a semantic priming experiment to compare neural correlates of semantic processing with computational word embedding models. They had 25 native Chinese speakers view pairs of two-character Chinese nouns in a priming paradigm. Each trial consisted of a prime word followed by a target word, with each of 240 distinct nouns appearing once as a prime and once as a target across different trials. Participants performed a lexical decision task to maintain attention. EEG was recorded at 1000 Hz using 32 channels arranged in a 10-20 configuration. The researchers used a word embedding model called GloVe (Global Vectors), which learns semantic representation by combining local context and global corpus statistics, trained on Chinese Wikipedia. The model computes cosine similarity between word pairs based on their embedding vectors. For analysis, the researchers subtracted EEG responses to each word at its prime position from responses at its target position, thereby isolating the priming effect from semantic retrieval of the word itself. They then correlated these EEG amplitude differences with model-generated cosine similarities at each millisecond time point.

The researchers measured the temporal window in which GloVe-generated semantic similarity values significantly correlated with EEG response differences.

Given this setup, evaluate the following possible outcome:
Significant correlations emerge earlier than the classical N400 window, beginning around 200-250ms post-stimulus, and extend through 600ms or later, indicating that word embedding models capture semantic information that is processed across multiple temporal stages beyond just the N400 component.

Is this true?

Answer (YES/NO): NO